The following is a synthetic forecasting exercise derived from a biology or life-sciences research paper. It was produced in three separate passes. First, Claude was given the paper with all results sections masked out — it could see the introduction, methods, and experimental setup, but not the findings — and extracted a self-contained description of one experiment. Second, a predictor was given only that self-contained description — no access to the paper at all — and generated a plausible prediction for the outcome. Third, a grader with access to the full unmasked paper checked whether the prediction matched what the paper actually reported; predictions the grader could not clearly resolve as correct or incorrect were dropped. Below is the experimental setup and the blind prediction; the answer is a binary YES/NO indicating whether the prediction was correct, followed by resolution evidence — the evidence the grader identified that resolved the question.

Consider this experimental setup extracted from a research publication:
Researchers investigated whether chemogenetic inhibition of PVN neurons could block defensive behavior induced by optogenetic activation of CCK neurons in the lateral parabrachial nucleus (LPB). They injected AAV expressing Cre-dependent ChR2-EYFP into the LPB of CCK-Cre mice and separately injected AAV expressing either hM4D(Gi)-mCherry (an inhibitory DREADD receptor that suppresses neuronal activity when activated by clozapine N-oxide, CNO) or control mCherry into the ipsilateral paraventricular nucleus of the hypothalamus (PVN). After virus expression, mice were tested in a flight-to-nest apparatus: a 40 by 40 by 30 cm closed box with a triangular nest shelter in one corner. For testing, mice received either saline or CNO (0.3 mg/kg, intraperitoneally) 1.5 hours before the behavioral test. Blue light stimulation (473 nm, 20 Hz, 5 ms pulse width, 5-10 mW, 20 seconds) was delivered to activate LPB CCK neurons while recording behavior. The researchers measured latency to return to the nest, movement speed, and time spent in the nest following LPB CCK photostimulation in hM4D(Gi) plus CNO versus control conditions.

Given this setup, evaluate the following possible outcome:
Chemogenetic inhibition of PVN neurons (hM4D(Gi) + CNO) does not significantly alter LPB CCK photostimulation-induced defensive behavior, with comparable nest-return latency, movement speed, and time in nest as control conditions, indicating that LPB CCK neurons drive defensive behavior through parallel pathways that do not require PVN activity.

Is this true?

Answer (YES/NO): NO